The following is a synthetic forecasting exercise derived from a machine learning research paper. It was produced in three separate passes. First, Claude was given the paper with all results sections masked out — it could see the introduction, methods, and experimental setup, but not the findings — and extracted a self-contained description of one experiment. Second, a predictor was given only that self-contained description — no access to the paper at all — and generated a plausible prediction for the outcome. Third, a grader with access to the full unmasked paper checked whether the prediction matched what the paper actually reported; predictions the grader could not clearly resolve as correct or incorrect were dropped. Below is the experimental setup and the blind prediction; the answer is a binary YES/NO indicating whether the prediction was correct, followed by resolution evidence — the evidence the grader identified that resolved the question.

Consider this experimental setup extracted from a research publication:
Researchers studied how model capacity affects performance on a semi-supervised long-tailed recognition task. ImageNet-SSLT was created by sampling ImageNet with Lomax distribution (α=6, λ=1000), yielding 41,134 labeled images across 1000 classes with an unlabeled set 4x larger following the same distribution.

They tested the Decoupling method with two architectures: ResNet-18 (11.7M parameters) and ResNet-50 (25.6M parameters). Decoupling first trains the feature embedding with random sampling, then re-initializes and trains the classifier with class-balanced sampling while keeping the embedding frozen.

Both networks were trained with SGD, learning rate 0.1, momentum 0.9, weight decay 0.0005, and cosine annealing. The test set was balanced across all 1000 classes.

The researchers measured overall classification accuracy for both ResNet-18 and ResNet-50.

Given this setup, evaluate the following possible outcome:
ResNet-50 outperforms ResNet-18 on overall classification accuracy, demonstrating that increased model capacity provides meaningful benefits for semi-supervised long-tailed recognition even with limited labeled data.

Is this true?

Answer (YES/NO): YES